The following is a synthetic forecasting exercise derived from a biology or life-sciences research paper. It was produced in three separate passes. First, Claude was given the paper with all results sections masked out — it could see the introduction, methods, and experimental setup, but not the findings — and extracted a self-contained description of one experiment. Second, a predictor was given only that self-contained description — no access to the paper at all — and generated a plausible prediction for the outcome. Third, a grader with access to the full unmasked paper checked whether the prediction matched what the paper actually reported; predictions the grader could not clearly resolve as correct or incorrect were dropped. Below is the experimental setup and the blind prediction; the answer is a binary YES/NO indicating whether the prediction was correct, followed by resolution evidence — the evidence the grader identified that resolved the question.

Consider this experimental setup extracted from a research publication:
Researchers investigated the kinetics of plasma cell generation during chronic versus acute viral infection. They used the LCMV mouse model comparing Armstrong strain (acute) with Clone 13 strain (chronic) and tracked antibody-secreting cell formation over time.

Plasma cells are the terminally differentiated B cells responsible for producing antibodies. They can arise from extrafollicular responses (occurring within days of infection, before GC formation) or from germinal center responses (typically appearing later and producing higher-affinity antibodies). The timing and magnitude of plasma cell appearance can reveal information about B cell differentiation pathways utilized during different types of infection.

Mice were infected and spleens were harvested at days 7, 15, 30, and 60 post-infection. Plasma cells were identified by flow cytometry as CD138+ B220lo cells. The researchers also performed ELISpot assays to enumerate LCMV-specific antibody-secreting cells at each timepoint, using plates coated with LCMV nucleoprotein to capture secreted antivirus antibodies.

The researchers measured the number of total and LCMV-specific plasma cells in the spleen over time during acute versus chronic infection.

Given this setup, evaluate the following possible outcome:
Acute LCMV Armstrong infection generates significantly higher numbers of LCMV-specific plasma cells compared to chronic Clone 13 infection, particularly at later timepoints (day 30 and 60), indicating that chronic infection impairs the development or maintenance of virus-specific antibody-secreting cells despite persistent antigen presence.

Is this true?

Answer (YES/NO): NO